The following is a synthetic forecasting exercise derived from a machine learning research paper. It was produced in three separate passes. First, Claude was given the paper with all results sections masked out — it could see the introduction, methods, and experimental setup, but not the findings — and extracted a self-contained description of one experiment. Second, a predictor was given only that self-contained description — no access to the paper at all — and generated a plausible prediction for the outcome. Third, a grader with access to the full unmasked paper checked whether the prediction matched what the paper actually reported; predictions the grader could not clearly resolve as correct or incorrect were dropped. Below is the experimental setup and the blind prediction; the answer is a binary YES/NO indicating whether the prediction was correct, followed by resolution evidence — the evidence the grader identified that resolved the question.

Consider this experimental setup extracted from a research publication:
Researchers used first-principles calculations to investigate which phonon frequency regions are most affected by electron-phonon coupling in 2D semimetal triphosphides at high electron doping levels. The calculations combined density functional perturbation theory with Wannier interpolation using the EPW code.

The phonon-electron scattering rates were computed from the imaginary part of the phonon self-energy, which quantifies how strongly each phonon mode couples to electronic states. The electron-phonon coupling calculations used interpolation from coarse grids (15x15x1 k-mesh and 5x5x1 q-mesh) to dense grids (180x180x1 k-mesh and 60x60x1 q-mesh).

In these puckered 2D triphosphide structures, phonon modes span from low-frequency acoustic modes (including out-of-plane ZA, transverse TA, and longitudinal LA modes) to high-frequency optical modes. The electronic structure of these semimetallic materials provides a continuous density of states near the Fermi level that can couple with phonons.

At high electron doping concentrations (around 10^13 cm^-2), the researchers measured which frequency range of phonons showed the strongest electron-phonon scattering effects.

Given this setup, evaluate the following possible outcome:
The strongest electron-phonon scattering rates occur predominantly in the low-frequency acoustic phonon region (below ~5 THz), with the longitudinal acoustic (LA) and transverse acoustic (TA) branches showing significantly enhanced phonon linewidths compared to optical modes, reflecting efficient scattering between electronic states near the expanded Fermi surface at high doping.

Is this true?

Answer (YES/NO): NO